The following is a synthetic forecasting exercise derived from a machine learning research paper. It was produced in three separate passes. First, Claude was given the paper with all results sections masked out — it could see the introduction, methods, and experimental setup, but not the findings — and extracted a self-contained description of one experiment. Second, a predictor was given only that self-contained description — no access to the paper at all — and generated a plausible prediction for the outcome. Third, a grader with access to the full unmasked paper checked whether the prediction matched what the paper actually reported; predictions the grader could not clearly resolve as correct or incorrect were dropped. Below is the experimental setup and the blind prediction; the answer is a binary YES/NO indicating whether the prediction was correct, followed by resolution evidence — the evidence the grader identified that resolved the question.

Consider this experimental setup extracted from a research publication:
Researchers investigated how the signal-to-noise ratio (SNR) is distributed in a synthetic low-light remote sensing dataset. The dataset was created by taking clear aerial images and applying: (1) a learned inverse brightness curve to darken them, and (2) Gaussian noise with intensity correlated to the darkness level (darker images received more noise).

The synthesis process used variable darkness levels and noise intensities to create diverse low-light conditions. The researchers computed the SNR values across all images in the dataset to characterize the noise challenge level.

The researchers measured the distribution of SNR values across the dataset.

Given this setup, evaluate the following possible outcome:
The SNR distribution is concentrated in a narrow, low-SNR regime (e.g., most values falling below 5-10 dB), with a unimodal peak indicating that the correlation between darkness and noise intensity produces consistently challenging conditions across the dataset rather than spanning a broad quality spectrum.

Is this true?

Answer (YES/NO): NO